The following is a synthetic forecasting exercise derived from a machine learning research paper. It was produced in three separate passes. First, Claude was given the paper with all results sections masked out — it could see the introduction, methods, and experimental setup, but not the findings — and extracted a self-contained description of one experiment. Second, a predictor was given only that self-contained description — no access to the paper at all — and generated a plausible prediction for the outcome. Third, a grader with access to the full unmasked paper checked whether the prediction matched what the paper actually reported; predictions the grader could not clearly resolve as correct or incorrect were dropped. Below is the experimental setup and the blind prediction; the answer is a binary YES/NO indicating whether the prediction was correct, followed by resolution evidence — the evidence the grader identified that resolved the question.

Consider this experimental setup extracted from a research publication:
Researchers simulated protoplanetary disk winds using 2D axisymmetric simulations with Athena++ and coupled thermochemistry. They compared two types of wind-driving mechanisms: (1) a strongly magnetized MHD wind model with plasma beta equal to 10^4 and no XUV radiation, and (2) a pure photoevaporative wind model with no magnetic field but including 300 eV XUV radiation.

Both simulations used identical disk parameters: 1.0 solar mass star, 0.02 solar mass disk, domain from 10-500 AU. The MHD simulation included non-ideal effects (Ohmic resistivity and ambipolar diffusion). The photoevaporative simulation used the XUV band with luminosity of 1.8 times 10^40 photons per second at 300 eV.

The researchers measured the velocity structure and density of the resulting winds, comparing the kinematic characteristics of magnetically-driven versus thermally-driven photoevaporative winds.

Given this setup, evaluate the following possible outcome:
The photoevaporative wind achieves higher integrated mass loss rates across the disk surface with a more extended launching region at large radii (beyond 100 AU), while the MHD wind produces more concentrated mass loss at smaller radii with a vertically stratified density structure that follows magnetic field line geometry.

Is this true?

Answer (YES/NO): NO